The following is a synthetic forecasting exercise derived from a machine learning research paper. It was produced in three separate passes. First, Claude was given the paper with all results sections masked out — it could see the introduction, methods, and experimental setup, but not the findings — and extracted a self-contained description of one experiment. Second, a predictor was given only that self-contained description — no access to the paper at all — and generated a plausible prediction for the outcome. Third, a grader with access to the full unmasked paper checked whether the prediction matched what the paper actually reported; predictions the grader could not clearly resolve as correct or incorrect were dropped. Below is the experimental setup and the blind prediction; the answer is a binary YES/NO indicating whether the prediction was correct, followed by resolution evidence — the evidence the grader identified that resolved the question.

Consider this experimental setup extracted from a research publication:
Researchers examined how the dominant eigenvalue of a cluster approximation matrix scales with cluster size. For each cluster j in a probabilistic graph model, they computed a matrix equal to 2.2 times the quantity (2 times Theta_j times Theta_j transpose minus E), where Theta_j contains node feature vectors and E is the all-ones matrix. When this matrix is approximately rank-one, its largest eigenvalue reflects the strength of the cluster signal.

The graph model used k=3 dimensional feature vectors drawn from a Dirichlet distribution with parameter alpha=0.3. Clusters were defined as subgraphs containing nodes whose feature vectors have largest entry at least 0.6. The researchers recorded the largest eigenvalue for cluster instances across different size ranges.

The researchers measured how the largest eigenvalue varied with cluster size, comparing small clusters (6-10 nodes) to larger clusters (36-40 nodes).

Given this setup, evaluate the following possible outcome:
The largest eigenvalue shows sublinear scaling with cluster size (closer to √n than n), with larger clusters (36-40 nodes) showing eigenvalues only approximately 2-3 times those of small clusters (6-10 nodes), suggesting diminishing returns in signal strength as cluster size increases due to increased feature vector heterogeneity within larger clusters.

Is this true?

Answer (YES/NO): NO